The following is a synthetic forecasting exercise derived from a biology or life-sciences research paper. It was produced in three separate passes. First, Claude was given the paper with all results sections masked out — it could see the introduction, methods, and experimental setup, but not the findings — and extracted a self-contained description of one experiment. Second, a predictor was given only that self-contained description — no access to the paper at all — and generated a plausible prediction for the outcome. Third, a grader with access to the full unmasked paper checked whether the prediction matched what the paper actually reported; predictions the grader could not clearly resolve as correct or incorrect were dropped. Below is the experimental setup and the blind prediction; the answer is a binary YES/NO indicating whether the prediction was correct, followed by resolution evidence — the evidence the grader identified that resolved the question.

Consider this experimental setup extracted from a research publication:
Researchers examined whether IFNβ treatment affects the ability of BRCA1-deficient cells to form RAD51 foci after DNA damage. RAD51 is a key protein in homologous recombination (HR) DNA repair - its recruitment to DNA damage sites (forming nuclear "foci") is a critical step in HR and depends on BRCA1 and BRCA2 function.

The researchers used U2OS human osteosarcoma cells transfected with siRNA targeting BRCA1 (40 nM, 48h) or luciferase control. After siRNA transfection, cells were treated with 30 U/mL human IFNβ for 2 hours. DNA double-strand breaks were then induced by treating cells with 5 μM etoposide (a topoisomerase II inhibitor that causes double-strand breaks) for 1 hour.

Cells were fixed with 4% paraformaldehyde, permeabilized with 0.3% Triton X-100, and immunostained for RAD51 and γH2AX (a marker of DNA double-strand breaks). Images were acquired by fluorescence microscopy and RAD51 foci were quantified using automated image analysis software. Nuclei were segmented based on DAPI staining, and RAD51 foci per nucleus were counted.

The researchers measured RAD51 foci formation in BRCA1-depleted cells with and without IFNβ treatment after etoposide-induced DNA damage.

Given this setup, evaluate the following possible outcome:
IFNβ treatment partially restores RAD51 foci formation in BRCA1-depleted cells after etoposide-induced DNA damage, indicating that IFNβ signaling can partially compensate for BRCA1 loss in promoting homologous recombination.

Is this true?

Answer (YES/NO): NO